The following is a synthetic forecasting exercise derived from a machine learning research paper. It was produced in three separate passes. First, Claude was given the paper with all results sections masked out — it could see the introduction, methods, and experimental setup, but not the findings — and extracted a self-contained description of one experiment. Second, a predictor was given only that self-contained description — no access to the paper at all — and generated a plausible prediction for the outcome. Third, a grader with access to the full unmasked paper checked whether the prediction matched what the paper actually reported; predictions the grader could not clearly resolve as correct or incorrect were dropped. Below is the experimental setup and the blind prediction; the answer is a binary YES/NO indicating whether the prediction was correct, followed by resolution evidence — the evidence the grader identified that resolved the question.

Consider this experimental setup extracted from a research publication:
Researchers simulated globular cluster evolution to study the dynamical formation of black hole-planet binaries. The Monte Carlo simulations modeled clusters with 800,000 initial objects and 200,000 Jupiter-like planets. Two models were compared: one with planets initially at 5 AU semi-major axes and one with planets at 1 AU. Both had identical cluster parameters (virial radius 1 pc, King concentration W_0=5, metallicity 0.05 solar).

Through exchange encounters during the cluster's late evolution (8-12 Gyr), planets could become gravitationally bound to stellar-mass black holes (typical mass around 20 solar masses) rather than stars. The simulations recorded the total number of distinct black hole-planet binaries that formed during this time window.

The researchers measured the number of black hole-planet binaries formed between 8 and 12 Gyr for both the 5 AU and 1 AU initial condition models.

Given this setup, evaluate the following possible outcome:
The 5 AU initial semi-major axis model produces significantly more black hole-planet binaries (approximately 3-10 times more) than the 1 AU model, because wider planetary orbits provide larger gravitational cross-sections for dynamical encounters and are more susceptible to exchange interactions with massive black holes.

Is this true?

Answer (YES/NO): NO